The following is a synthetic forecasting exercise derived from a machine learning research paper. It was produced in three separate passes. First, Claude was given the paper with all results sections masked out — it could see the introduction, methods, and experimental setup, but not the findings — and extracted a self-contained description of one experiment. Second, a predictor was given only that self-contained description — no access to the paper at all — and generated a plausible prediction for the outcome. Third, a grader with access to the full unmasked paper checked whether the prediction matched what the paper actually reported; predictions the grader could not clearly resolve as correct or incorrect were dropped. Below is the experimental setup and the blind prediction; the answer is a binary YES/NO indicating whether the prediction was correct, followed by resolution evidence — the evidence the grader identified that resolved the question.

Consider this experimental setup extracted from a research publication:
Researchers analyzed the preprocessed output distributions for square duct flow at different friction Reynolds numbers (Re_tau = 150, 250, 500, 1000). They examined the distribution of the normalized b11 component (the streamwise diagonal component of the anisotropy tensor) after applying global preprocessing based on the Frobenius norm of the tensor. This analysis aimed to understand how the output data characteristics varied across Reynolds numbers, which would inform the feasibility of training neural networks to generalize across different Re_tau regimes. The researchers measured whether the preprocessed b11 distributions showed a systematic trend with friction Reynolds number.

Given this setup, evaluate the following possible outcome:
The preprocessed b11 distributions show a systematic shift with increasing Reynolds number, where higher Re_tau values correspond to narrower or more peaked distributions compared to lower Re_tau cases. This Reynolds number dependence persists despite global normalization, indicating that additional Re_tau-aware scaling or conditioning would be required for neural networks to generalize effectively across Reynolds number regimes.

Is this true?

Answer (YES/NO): NO